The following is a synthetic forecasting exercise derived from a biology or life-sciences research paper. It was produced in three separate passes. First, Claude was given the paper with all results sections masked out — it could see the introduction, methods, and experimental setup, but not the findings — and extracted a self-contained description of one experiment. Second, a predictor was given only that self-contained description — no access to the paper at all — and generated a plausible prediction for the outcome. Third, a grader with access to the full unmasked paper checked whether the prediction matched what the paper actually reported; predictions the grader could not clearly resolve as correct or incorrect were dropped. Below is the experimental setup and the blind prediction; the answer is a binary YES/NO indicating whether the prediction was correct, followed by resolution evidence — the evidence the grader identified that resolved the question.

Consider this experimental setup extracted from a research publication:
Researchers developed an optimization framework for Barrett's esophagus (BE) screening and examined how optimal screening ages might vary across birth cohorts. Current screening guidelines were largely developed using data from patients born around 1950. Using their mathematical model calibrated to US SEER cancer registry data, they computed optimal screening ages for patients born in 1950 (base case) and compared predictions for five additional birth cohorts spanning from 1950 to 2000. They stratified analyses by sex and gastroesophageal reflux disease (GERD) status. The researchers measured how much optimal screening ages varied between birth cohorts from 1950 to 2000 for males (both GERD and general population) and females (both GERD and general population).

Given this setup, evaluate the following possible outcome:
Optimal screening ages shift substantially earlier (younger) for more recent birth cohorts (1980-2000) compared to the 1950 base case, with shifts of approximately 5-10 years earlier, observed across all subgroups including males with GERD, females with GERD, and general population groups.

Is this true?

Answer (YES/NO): NO